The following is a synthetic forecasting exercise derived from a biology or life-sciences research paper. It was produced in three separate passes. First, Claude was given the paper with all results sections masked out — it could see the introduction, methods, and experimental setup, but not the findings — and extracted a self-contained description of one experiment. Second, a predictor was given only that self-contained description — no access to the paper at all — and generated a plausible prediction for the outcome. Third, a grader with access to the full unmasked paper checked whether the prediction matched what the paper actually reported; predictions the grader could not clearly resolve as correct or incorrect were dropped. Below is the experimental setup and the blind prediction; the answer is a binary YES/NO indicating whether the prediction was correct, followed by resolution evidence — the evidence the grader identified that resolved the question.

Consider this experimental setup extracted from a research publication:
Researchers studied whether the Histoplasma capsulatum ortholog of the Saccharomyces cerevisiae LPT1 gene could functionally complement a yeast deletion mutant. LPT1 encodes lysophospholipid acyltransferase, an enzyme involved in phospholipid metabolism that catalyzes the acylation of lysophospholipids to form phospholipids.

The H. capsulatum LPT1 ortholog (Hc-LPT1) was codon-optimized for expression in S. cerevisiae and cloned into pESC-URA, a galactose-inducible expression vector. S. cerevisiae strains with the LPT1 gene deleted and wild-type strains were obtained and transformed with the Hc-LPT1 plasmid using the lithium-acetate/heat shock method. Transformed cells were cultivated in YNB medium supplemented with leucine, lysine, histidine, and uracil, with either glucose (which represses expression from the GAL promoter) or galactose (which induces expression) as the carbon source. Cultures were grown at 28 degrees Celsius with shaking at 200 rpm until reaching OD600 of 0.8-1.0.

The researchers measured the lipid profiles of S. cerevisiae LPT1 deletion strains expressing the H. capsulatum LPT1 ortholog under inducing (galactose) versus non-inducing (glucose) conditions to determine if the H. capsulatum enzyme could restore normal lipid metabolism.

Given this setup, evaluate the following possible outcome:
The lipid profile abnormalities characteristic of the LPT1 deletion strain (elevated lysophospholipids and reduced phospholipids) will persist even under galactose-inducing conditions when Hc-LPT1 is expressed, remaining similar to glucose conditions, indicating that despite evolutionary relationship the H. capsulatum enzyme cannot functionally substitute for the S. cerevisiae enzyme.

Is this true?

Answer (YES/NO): NO